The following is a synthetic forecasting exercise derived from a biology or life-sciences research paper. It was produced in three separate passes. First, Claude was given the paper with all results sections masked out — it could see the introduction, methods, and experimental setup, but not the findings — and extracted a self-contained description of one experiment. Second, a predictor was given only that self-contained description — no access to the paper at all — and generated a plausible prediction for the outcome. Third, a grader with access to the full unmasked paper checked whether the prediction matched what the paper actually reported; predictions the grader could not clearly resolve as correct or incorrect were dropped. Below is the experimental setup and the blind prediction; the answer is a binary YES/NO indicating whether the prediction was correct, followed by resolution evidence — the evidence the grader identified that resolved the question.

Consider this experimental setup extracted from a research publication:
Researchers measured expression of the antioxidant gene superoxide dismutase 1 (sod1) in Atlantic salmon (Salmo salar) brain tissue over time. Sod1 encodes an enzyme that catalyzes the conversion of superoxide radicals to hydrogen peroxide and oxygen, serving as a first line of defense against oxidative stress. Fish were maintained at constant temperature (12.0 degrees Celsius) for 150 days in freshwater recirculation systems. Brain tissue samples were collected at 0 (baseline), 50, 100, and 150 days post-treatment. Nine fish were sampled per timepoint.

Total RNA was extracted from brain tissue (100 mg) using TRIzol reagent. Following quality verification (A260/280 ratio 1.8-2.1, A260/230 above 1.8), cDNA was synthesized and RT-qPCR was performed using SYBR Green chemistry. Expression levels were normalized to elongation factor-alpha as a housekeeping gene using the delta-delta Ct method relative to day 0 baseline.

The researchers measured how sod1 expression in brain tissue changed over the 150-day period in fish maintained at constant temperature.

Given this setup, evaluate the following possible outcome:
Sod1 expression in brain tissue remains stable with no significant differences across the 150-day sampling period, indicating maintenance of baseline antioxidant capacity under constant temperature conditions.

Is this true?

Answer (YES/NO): YES